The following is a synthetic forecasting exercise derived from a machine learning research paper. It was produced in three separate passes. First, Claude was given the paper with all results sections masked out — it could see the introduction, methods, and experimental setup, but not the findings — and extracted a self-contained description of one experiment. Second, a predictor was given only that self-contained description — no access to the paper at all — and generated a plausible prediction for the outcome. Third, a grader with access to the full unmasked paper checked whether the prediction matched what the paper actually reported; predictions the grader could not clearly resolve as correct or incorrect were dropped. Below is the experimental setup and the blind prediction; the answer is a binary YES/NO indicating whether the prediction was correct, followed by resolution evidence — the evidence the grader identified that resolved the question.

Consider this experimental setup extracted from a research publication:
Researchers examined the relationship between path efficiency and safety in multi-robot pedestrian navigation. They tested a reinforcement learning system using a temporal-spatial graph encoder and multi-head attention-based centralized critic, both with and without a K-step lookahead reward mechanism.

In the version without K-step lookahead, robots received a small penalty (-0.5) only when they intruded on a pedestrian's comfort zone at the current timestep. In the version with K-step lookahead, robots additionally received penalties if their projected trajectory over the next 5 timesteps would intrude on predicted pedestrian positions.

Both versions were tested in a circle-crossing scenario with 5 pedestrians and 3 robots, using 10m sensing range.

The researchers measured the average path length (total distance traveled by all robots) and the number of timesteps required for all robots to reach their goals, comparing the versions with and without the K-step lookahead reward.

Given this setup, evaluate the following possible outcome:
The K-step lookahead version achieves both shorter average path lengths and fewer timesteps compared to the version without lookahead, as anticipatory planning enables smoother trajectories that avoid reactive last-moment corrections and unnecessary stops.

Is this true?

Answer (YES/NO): NO